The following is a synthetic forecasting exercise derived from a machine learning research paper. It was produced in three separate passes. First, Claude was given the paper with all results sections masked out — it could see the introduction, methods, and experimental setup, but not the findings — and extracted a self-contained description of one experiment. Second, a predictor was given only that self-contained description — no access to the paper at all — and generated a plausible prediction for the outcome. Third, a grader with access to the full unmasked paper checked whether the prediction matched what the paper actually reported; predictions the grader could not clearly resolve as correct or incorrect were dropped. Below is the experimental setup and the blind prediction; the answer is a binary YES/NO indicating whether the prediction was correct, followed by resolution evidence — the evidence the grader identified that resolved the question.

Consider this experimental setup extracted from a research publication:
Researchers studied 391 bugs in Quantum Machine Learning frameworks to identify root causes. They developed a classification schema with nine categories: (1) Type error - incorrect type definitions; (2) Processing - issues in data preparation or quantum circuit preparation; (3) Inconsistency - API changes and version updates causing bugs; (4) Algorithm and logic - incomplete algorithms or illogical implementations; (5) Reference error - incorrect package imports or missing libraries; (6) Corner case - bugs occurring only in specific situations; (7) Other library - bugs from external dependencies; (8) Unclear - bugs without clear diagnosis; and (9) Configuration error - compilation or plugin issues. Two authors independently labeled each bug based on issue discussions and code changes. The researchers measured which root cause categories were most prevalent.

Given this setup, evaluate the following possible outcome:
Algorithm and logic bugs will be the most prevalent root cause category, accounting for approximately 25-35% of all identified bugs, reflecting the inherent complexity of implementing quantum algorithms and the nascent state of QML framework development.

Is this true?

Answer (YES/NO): YES